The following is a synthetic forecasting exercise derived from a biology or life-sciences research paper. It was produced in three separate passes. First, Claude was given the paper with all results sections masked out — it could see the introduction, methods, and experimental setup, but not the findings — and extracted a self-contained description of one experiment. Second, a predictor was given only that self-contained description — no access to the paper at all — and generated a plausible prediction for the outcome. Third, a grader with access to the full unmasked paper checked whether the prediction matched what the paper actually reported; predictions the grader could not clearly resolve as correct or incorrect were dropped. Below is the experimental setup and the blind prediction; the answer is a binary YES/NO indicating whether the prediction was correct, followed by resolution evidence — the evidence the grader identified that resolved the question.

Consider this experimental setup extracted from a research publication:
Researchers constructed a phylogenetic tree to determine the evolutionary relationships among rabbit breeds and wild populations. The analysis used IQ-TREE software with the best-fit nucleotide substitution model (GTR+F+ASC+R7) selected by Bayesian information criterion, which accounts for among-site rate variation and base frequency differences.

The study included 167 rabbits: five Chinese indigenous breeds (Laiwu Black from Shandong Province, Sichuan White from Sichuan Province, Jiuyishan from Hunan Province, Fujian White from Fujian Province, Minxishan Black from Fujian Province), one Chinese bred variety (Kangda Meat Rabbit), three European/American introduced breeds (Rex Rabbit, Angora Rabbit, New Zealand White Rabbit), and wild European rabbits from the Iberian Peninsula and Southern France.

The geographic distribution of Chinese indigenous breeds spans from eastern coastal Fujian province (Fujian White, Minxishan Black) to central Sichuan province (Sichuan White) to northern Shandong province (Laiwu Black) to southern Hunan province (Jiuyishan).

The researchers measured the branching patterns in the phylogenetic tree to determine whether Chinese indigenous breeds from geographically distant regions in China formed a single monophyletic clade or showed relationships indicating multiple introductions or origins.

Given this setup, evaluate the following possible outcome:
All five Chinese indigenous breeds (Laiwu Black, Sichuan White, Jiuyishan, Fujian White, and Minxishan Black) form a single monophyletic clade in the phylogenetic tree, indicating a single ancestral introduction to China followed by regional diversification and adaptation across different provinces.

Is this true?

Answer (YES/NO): NO